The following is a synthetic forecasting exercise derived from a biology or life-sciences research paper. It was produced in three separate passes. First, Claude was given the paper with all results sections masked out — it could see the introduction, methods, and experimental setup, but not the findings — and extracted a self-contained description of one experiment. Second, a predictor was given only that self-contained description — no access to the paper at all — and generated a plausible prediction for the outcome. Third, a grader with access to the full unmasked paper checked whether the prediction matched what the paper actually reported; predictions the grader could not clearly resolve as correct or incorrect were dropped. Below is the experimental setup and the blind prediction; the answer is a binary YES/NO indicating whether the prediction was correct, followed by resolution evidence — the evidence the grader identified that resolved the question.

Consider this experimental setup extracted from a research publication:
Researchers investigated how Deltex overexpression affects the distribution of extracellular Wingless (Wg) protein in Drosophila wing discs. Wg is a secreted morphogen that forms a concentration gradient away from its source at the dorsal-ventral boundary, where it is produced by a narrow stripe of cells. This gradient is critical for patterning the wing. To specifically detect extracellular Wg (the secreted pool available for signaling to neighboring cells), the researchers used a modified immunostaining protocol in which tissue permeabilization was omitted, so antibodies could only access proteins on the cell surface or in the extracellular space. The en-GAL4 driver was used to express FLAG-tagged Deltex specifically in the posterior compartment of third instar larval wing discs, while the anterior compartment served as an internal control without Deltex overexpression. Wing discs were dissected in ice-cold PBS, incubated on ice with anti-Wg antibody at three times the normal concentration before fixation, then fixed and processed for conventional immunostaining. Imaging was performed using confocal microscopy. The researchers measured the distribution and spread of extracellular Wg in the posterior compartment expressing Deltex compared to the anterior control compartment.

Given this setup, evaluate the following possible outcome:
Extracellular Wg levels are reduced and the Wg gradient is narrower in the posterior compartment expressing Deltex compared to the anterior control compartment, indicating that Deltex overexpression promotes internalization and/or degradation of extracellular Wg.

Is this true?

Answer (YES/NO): NO